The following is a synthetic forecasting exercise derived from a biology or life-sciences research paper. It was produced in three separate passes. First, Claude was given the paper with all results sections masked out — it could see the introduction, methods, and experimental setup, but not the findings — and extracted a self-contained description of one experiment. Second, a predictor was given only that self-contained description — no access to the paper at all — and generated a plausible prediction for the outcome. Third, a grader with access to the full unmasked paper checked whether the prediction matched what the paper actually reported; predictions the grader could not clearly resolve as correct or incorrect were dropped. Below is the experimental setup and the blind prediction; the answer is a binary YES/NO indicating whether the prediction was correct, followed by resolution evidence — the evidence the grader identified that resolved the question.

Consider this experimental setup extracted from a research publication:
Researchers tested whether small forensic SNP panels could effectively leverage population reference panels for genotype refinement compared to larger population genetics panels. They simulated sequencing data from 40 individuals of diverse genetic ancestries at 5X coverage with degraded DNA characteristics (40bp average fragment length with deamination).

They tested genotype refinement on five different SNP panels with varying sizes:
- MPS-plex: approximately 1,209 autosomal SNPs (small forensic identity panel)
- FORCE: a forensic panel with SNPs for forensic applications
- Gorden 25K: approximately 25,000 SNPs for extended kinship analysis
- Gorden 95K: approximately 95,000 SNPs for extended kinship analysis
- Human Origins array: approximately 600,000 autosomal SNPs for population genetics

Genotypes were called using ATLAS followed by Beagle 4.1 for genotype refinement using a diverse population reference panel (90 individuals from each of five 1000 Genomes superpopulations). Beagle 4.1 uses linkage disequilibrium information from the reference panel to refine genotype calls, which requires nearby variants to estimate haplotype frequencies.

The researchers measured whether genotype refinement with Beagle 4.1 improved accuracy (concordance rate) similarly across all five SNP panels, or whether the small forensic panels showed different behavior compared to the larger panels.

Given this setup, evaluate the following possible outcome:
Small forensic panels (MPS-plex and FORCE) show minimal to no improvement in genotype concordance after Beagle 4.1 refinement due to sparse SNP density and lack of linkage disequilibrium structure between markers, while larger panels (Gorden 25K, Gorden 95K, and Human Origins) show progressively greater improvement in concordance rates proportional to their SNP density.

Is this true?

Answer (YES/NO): NO